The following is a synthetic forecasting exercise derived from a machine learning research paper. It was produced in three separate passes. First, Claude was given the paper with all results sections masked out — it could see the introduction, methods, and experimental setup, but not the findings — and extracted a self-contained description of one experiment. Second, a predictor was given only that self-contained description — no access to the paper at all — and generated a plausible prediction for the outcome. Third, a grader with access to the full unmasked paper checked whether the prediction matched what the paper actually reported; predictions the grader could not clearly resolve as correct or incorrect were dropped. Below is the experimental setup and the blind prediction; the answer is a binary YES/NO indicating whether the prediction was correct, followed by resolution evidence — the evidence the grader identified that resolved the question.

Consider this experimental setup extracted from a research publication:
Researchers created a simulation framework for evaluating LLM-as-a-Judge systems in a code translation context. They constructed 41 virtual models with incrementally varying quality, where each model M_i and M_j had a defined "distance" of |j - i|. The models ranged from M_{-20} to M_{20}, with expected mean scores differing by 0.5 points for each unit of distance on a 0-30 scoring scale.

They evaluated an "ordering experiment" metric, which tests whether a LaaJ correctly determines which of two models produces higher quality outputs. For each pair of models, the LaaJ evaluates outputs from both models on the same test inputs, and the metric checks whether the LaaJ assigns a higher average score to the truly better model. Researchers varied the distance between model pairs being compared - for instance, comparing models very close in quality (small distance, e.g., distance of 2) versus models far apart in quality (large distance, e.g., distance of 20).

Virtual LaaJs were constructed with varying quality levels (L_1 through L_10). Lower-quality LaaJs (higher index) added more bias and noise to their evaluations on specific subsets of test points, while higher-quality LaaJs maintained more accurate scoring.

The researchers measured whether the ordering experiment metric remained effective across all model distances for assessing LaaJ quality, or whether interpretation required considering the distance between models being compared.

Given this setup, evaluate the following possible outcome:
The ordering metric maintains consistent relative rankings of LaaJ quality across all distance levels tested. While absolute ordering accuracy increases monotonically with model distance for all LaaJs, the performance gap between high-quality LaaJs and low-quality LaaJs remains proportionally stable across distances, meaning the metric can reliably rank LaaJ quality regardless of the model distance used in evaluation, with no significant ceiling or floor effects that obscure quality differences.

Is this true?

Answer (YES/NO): NO